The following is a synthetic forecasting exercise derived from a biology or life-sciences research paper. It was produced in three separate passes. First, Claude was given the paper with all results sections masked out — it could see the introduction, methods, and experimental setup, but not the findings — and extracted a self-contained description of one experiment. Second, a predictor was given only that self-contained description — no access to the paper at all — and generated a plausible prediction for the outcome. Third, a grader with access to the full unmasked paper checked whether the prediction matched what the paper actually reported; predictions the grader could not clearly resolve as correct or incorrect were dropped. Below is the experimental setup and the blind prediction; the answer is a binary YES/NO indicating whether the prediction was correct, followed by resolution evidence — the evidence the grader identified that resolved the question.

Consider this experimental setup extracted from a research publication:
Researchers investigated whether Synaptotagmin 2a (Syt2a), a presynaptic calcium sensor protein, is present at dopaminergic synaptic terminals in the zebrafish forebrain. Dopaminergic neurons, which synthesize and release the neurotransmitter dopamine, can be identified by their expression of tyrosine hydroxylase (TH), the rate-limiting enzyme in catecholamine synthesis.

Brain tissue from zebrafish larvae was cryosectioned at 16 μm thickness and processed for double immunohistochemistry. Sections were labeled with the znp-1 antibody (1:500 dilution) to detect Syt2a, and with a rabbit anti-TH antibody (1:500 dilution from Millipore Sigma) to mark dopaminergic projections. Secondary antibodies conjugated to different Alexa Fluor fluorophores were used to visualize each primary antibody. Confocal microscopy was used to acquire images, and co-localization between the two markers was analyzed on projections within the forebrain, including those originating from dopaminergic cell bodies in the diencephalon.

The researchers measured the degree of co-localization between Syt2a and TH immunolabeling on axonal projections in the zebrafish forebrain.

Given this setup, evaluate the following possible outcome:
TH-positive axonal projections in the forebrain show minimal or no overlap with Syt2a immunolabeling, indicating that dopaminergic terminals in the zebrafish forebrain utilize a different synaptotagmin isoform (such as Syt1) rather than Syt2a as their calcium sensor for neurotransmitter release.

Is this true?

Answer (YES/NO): NO